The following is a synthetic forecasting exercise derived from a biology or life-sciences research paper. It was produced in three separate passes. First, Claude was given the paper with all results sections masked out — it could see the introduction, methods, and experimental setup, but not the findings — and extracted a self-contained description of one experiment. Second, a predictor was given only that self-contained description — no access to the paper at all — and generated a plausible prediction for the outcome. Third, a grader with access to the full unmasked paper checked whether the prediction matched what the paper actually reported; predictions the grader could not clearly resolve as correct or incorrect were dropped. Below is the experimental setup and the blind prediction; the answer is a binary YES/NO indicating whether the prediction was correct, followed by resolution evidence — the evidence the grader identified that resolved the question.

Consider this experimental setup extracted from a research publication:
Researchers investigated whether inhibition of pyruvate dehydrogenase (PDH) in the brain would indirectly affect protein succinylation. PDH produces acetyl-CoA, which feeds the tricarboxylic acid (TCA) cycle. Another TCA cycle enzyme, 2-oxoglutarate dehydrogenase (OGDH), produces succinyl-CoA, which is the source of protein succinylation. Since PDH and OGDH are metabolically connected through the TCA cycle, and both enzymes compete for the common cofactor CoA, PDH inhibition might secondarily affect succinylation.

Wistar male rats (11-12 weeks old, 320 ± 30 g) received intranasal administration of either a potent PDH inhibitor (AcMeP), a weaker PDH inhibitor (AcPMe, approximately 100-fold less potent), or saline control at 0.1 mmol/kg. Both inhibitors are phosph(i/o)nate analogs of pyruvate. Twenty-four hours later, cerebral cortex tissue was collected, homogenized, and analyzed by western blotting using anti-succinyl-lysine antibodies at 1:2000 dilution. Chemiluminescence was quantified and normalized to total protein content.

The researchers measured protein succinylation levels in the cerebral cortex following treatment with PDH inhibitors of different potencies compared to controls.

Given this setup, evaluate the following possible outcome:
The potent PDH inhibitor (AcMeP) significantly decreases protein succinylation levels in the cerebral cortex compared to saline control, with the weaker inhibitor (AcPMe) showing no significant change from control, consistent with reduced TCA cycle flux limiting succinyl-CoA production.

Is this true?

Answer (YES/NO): NO